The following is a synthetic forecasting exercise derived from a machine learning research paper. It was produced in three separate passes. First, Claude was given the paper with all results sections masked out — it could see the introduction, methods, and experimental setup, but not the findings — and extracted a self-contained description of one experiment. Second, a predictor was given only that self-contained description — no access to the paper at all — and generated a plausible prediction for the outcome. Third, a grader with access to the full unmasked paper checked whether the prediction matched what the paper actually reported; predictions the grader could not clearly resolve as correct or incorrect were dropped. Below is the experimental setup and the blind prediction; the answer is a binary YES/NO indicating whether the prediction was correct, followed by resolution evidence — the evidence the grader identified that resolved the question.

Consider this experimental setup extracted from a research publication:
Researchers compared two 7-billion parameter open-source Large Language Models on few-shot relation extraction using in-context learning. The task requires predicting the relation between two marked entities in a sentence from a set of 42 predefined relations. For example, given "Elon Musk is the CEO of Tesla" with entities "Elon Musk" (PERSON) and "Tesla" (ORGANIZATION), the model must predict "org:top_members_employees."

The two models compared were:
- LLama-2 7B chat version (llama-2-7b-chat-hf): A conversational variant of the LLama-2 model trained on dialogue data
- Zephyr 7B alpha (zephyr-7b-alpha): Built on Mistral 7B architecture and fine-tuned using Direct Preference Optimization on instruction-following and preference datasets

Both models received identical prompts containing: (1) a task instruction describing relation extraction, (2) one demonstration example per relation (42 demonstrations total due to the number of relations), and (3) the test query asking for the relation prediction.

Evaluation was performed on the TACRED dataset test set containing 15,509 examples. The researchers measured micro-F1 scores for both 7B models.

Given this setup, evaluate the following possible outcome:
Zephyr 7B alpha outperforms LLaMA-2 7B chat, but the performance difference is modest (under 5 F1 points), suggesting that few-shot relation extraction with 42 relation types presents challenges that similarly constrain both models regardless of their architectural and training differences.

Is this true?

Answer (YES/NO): NO